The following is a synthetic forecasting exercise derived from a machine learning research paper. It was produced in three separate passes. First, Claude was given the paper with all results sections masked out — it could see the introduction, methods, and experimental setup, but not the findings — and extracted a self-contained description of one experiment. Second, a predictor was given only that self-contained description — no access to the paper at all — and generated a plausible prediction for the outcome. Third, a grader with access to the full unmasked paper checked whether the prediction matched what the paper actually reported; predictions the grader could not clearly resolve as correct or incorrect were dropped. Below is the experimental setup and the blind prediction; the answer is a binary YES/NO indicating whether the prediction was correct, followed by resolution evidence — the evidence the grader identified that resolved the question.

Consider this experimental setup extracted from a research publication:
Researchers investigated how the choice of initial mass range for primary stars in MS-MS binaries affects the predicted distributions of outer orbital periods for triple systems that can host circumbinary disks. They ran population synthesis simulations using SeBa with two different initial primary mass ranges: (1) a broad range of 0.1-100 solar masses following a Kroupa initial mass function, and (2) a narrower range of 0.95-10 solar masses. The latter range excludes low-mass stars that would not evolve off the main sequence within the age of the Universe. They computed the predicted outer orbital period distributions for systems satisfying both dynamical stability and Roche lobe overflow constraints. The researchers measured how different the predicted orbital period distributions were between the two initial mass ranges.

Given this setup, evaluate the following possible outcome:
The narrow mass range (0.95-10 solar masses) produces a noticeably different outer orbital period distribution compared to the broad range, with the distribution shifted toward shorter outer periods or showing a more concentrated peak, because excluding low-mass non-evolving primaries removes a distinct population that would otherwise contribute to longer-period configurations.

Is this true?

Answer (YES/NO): NO